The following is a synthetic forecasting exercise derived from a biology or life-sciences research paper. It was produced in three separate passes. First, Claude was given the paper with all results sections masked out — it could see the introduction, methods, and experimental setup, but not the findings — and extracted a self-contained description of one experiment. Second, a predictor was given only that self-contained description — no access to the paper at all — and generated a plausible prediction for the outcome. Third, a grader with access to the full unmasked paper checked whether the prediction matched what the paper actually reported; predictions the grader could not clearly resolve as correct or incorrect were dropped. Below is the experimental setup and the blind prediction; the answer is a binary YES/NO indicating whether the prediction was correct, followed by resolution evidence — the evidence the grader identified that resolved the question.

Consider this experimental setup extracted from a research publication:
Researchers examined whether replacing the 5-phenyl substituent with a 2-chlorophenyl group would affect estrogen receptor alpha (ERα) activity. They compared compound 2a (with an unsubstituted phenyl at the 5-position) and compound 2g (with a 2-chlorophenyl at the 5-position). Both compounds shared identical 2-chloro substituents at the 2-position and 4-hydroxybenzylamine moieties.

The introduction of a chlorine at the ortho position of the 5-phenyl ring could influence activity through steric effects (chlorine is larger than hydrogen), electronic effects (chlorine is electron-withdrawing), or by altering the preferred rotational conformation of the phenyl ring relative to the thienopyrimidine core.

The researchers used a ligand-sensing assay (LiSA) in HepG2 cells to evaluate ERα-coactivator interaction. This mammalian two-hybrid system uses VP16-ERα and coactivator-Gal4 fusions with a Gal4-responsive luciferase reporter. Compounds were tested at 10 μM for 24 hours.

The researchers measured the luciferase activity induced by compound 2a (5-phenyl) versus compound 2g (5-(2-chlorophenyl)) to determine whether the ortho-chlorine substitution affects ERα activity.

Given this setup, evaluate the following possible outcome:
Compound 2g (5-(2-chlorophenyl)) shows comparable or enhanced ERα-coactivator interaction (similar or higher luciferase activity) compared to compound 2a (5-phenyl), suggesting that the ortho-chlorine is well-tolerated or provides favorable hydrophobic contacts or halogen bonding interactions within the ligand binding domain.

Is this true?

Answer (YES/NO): YES